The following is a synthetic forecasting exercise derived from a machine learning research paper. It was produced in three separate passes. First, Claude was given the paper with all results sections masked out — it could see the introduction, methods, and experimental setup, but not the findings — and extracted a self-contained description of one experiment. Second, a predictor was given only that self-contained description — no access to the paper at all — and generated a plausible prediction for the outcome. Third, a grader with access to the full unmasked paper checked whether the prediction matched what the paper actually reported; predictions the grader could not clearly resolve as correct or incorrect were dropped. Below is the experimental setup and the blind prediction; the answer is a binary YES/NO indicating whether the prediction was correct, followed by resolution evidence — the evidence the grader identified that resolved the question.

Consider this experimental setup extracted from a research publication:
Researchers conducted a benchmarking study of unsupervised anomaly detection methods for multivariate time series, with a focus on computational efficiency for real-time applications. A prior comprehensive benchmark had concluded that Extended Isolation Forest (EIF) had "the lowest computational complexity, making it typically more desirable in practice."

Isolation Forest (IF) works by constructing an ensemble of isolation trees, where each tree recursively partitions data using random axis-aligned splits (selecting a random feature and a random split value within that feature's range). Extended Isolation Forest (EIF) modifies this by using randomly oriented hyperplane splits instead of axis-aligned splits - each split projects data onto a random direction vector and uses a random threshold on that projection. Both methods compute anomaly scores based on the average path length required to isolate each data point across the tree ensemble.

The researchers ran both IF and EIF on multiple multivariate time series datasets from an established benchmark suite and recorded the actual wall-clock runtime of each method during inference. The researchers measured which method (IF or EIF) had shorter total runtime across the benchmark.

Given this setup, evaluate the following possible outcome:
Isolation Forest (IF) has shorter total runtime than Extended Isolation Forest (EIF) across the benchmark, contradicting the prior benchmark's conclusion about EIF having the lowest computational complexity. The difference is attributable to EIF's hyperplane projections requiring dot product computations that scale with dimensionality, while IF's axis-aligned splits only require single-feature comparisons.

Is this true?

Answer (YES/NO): YES